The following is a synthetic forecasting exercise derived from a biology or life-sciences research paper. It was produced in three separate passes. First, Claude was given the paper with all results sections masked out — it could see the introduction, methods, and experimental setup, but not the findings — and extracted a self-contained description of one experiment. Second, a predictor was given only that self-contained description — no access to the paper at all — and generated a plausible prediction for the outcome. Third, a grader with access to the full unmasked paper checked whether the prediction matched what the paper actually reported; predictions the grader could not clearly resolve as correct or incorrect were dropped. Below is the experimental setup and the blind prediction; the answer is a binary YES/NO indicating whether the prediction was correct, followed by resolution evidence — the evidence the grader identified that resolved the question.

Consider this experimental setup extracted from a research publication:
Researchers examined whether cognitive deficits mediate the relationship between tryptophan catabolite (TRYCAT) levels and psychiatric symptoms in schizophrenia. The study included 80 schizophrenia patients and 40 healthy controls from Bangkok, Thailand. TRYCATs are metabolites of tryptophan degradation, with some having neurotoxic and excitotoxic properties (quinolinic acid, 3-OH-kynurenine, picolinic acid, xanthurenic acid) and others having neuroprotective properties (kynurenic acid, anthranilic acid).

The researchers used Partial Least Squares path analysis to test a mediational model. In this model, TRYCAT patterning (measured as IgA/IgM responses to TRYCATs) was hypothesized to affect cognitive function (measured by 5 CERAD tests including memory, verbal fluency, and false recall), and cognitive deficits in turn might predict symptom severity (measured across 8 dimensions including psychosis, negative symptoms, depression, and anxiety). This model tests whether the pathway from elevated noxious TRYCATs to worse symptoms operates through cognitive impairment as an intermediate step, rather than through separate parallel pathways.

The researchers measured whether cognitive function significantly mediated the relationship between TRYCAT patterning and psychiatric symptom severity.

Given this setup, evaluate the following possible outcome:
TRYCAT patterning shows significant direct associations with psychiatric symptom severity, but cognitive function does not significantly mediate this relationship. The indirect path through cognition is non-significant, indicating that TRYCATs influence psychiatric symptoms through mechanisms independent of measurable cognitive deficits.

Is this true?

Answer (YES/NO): NO